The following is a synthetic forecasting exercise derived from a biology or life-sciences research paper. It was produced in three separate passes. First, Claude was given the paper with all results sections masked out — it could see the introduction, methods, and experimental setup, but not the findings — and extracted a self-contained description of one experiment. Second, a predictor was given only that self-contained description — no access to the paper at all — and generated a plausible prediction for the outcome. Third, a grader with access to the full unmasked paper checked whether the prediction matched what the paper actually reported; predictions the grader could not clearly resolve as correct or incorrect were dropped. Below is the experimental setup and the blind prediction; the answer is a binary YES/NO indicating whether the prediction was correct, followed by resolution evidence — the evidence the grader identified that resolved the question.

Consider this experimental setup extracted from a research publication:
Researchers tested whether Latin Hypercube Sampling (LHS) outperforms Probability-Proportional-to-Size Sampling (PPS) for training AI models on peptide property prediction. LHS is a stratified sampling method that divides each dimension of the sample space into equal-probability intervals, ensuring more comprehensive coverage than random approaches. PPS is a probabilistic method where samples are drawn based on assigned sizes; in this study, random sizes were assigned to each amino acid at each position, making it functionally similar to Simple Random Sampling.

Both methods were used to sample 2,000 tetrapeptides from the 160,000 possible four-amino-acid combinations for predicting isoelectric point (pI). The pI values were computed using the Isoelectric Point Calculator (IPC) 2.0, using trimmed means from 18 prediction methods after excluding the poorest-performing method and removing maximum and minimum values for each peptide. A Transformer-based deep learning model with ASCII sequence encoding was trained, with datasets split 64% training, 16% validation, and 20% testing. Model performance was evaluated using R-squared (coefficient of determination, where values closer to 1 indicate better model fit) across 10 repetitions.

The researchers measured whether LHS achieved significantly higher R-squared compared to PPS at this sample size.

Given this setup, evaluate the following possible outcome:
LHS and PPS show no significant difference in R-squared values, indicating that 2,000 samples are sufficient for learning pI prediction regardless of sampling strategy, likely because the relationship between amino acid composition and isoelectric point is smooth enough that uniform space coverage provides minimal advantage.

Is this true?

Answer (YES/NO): NO